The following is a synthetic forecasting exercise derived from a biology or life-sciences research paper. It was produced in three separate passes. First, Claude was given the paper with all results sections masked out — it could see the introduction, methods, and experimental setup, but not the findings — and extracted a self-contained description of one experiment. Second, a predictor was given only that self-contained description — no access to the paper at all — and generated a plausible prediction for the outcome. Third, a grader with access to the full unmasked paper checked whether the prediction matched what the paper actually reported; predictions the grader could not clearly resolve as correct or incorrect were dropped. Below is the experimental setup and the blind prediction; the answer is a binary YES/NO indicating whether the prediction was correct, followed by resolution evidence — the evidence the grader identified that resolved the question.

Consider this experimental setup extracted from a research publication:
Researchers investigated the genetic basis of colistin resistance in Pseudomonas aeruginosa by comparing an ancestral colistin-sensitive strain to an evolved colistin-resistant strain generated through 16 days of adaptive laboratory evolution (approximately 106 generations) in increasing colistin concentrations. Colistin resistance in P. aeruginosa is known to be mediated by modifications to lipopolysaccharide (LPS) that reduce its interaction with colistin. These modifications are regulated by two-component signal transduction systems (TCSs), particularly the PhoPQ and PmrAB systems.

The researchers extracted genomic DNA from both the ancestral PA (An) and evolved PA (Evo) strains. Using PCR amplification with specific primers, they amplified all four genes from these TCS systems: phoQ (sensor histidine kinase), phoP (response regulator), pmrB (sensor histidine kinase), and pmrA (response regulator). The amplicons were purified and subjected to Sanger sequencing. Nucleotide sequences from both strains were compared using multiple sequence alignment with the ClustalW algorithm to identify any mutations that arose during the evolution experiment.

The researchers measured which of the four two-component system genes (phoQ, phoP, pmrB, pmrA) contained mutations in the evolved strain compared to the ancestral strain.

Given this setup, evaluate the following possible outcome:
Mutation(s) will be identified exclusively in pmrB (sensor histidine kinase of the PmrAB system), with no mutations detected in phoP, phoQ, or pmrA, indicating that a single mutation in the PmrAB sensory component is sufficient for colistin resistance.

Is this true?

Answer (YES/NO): YES